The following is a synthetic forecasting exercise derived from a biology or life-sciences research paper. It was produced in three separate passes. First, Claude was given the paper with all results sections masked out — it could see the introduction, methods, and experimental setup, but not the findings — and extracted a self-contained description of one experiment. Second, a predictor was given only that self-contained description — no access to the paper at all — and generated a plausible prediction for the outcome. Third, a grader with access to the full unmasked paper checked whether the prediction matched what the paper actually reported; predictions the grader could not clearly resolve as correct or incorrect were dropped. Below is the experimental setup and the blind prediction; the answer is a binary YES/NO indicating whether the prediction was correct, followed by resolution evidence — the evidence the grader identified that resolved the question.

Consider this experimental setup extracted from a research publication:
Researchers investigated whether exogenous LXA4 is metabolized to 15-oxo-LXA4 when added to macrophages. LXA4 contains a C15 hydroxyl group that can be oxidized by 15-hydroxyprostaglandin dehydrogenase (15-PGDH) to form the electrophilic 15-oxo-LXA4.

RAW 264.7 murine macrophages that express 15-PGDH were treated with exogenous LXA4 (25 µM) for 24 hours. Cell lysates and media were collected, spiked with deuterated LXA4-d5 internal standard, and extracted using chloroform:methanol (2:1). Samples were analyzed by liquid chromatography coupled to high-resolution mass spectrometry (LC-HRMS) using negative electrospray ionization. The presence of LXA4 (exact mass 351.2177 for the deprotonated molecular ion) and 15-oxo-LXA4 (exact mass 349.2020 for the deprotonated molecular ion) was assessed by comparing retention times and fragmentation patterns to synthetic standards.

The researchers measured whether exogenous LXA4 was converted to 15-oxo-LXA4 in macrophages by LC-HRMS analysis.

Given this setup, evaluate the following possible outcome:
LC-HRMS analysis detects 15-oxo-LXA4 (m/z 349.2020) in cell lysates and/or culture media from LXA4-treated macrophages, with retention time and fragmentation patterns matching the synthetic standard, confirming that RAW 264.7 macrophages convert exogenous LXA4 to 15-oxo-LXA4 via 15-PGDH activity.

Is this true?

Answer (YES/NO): YES